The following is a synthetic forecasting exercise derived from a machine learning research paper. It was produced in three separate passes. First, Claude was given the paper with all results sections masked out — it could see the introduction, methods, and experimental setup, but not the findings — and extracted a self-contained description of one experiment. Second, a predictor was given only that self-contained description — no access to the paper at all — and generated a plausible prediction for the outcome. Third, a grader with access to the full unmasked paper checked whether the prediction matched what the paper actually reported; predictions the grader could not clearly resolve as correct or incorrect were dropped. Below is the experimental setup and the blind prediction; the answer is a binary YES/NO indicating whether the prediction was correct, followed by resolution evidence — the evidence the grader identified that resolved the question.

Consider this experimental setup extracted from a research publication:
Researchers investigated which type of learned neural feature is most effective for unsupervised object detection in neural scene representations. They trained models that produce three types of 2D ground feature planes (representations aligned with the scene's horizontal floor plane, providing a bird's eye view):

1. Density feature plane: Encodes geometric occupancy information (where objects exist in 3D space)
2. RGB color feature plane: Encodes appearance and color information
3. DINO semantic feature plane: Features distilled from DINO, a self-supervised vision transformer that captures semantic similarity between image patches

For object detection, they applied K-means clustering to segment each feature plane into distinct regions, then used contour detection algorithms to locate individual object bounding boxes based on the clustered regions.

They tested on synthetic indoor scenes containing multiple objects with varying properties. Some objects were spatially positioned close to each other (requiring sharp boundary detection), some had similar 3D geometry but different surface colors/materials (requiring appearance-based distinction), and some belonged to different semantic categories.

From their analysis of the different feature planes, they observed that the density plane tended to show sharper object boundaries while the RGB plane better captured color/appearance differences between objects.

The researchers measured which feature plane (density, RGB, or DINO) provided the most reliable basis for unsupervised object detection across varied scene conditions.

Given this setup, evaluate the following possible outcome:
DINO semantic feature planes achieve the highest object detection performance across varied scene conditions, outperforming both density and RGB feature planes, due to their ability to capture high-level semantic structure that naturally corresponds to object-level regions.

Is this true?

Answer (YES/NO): NO